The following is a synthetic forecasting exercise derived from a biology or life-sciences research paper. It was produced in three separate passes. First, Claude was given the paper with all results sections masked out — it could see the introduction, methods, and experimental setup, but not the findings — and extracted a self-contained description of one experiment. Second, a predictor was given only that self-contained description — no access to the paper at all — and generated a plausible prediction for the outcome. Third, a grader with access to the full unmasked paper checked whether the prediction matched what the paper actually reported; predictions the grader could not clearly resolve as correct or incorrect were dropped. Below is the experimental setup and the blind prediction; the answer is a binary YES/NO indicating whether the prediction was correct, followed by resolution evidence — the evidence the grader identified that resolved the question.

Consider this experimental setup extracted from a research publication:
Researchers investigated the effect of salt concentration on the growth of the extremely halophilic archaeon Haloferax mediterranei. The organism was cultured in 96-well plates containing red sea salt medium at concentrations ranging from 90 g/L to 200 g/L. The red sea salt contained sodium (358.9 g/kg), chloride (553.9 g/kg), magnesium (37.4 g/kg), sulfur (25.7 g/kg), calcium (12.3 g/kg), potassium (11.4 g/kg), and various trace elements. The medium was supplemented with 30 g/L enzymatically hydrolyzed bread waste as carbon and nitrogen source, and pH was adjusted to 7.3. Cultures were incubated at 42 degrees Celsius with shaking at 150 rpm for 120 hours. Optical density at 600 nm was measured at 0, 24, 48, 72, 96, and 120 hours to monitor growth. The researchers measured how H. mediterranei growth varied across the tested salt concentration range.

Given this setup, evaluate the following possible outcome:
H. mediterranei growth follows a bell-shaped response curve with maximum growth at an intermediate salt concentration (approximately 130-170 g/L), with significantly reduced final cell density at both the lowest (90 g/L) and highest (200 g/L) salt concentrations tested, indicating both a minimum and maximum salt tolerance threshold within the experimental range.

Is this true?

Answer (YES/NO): NO